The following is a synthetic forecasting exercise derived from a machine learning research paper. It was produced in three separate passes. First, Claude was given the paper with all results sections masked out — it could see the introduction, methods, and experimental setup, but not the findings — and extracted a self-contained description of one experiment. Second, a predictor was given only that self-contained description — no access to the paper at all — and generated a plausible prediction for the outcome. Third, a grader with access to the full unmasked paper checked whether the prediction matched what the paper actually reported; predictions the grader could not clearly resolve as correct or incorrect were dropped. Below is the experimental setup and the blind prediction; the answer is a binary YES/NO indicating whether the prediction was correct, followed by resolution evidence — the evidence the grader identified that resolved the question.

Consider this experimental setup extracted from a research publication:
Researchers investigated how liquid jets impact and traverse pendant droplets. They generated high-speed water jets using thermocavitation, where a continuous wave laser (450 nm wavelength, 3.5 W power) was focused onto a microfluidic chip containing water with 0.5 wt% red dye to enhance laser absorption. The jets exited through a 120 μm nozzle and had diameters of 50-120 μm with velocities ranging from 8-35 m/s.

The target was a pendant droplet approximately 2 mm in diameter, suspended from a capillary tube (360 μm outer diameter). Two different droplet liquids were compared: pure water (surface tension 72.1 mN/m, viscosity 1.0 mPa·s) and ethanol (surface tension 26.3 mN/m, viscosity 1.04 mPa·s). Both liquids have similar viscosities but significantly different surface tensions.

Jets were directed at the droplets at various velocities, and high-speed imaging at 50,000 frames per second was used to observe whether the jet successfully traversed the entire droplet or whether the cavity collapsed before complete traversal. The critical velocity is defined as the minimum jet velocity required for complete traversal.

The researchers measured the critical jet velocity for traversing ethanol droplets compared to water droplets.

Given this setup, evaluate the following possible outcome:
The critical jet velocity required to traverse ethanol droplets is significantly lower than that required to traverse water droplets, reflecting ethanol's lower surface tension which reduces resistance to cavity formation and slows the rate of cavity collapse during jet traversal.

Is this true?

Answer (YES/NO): YES